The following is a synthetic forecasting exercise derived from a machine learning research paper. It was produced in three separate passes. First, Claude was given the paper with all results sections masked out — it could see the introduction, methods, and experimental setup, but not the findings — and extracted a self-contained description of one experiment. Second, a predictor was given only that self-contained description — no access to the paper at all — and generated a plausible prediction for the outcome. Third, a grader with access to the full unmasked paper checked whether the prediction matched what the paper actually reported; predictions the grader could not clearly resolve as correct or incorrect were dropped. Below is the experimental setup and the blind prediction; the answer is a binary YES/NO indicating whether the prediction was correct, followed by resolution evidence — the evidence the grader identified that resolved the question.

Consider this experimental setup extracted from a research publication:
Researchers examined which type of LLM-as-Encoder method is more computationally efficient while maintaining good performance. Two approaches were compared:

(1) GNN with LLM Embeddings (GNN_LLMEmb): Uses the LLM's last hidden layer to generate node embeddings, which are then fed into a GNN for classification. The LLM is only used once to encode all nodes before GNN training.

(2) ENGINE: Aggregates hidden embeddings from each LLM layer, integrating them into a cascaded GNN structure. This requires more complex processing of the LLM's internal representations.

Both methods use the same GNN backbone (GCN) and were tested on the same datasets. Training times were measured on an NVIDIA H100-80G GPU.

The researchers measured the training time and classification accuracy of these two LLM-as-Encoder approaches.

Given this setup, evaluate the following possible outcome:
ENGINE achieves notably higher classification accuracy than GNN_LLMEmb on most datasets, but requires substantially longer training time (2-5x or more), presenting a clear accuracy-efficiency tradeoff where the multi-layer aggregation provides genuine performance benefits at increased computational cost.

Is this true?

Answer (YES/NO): NO